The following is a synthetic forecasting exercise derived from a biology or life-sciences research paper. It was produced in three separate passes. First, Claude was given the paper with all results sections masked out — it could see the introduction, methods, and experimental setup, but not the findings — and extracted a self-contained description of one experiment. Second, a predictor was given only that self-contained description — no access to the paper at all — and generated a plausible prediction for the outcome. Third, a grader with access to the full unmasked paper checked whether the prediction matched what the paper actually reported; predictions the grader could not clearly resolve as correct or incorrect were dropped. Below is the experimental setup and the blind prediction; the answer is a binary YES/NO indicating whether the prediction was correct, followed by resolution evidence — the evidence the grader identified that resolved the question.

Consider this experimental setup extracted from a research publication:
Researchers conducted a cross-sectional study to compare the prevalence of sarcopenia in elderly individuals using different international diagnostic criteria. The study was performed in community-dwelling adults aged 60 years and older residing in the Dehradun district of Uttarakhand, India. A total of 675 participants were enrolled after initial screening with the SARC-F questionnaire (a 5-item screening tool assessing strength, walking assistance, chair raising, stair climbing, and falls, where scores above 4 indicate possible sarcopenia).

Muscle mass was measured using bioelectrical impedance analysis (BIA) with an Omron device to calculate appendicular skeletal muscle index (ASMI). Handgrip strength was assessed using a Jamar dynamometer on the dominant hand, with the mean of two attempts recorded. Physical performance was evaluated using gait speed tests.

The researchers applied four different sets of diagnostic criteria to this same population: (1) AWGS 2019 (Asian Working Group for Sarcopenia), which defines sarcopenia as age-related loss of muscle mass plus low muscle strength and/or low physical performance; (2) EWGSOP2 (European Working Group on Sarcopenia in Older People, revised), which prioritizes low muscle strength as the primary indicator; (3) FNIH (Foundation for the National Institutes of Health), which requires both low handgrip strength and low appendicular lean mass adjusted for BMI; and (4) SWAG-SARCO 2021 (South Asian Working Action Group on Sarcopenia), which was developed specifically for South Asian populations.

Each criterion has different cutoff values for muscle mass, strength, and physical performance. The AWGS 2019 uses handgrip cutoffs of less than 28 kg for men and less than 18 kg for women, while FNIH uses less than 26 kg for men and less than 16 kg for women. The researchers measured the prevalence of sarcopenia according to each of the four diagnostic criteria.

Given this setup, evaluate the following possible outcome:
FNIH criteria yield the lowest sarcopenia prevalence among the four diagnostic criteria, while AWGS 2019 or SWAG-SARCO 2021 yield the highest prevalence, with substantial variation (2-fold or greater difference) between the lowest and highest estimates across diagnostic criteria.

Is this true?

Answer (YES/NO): NO